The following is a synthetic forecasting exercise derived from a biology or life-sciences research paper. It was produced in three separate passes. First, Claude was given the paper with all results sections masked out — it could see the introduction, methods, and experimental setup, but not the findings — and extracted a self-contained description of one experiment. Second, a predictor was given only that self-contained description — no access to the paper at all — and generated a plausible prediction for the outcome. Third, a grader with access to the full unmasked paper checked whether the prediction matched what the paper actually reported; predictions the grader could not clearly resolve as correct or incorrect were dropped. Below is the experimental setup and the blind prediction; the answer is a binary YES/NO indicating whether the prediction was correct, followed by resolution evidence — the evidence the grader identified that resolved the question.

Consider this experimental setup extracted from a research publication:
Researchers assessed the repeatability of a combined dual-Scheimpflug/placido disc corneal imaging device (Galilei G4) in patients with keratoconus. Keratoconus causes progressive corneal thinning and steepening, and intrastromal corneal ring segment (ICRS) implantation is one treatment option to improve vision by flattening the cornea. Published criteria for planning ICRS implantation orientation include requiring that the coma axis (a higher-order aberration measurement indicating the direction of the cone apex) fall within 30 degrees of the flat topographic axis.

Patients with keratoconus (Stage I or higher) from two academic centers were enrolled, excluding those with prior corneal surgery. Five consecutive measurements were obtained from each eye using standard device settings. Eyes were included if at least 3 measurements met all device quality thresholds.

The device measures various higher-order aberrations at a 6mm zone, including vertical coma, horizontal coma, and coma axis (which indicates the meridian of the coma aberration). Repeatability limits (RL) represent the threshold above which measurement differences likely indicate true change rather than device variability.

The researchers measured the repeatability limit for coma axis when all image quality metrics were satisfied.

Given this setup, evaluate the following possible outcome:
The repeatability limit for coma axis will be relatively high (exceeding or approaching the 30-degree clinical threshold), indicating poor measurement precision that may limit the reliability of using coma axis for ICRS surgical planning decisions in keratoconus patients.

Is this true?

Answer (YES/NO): YES